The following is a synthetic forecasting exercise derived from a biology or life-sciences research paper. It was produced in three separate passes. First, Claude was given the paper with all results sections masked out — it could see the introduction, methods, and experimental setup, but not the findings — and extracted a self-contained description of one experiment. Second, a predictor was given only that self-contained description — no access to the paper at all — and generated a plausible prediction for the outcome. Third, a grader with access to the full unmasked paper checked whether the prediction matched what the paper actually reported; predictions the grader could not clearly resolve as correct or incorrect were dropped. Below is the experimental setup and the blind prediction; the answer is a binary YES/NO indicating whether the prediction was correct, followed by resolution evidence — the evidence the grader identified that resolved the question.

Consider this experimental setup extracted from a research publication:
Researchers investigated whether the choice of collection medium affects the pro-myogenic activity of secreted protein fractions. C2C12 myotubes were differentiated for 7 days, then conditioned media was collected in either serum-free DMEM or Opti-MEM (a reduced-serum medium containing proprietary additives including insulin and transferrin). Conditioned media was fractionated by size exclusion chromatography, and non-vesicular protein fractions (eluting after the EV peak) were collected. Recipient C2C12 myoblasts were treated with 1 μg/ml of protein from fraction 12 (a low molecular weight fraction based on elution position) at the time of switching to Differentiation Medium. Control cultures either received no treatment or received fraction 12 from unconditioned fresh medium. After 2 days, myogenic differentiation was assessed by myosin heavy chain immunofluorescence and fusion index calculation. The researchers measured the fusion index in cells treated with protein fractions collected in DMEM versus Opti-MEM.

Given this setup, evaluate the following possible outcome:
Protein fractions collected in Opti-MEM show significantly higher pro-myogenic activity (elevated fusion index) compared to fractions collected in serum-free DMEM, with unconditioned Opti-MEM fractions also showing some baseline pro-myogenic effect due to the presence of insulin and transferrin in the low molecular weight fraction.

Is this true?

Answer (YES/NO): NO